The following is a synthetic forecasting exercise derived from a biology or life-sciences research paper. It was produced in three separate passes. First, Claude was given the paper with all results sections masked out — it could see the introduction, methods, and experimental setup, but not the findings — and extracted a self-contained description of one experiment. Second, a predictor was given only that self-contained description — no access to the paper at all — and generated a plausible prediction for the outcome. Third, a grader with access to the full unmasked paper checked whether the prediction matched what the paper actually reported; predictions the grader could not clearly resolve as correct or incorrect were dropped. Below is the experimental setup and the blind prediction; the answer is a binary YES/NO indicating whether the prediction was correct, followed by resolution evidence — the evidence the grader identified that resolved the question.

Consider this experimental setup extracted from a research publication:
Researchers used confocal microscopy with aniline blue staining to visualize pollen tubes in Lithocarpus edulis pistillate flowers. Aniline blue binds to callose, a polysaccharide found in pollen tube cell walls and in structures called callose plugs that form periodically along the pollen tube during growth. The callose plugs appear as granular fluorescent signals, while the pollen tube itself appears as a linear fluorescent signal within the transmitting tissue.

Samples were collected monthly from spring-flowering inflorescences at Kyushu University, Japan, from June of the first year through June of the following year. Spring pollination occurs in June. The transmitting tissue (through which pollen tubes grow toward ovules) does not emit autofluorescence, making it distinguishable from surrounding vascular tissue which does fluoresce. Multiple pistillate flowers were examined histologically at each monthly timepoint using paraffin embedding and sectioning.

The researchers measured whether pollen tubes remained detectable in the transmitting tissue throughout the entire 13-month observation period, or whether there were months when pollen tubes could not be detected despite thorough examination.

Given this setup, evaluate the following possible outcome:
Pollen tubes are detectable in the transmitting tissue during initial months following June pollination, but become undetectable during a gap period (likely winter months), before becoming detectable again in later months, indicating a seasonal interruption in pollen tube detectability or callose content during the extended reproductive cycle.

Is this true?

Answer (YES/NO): NO